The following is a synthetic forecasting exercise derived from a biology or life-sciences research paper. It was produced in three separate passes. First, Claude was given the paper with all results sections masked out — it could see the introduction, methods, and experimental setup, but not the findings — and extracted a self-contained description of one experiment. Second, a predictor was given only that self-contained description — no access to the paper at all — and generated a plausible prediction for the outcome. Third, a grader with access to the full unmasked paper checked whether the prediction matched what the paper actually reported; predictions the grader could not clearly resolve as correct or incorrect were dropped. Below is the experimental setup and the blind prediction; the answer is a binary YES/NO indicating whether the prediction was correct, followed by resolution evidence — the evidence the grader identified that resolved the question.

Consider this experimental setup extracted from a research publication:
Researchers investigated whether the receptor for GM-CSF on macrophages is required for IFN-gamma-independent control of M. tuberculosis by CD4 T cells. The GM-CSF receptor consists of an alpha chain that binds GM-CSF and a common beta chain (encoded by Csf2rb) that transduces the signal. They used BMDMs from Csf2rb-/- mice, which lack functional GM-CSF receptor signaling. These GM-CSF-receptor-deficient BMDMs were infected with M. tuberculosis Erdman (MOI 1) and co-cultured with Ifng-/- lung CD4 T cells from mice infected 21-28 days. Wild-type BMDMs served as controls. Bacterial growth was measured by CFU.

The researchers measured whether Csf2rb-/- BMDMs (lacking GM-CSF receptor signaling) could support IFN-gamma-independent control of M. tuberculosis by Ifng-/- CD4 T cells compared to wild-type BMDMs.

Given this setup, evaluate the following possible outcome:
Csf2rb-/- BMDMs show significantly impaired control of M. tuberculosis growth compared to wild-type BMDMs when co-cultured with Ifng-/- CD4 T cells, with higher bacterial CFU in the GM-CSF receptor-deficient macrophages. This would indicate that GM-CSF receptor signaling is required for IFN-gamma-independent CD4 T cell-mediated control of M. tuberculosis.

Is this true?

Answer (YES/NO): YES